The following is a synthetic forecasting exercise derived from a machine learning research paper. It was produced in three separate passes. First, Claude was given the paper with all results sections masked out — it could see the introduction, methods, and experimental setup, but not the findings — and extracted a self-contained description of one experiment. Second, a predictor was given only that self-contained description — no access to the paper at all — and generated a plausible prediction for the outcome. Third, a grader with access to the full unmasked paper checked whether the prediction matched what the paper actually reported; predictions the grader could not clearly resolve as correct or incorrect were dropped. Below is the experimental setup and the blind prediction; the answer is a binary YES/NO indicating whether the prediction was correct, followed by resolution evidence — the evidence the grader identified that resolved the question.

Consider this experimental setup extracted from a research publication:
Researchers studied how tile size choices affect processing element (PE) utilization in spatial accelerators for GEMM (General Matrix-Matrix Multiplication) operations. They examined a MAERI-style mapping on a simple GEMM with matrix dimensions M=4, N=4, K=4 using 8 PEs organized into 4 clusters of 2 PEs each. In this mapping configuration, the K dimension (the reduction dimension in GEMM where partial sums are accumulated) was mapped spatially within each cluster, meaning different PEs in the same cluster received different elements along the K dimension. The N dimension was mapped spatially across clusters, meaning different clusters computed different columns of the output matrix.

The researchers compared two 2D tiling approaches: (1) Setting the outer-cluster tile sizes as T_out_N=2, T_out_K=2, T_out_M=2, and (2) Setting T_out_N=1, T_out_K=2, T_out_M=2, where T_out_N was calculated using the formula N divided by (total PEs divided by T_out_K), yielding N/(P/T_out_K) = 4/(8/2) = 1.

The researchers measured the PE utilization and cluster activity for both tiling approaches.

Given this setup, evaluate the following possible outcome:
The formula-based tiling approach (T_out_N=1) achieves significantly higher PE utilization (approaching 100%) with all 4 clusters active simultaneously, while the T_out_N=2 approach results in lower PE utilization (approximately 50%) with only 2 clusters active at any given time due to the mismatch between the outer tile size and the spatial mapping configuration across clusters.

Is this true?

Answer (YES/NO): YES